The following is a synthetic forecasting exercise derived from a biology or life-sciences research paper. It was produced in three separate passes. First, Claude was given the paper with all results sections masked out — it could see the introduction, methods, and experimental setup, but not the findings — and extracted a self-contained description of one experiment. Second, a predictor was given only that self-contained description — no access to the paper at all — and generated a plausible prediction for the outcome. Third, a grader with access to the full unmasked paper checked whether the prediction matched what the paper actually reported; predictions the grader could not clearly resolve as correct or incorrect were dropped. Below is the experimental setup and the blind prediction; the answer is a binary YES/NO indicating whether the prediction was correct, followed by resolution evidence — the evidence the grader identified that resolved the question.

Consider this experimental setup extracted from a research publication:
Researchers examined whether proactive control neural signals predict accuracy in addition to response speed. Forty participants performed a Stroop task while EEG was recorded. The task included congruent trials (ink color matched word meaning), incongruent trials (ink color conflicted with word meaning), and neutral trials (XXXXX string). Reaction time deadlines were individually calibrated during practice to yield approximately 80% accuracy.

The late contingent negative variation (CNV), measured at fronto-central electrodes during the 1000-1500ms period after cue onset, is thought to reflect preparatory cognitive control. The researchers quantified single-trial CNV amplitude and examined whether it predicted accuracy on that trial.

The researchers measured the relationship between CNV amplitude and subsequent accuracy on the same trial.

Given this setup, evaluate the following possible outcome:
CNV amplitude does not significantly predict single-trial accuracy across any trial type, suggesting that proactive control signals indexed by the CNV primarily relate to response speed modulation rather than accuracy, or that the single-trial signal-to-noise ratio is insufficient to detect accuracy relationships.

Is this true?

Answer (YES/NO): NO